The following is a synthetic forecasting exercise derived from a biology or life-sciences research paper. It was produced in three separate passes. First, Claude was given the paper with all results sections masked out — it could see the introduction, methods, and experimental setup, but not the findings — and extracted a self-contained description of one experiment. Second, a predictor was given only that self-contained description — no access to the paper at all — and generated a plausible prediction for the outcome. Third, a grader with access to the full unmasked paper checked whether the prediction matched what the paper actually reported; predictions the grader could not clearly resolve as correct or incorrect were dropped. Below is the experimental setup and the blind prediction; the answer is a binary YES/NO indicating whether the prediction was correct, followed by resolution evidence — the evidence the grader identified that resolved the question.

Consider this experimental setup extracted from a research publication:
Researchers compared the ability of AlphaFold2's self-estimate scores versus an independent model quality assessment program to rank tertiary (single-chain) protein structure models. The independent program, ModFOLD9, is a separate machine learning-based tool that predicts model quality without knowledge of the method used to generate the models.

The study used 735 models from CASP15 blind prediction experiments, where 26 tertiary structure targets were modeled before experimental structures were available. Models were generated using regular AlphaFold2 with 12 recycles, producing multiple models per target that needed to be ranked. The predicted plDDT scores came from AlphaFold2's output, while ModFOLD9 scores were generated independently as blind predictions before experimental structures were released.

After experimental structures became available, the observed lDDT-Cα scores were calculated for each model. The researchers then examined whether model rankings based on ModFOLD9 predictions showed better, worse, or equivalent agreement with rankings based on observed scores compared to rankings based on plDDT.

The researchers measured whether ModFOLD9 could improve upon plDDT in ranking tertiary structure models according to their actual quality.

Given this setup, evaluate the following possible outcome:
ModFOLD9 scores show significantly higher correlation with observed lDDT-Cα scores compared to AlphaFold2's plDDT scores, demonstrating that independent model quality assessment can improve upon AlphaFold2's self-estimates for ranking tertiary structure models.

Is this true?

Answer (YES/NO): NO